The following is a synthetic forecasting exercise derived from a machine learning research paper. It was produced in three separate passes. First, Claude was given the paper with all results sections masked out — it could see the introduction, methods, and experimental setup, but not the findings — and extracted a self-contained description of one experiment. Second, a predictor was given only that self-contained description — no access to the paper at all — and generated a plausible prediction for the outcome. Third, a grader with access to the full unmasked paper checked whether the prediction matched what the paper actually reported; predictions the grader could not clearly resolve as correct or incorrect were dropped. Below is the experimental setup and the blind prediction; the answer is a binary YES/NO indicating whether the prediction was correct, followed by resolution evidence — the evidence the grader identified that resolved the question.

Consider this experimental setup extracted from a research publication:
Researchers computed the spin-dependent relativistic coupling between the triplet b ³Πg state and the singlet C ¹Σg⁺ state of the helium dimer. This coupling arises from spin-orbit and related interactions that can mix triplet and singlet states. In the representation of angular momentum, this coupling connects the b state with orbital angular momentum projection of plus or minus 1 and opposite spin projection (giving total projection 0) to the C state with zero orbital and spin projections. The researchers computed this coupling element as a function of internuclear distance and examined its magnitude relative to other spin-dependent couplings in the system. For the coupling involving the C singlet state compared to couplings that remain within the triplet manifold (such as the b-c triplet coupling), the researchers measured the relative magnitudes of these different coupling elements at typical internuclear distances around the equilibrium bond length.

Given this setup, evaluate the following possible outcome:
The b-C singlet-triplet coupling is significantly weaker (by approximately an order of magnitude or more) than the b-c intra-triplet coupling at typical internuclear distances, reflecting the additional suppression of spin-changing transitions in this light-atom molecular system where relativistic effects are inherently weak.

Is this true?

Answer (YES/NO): NO